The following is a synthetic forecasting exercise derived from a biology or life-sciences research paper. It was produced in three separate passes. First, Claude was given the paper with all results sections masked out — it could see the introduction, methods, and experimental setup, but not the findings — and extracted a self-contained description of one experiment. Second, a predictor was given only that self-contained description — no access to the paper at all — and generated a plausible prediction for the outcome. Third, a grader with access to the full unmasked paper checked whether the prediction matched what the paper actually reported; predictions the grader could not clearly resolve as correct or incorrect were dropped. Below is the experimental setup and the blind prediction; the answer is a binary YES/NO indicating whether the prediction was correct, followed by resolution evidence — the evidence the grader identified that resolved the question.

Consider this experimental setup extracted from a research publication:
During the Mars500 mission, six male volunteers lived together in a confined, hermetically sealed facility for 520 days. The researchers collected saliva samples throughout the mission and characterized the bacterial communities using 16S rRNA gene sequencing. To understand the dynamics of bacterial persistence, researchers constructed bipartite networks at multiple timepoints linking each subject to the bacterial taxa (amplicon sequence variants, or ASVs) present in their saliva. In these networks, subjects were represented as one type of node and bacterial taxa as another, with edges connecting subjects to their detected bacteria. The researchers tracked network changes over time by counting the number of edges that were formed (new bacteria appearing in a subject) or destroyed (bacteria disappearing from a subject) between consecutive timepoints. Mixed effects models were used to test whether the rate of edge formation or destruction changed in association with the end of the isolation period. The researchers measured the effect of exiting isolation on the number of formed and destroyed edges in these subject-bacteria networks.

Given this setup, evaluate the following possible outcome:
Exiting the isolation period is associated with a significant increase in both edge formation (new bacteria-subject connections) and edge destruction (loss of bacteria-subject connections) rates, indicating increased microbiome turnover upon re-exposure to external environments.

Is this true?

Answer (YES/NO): NO